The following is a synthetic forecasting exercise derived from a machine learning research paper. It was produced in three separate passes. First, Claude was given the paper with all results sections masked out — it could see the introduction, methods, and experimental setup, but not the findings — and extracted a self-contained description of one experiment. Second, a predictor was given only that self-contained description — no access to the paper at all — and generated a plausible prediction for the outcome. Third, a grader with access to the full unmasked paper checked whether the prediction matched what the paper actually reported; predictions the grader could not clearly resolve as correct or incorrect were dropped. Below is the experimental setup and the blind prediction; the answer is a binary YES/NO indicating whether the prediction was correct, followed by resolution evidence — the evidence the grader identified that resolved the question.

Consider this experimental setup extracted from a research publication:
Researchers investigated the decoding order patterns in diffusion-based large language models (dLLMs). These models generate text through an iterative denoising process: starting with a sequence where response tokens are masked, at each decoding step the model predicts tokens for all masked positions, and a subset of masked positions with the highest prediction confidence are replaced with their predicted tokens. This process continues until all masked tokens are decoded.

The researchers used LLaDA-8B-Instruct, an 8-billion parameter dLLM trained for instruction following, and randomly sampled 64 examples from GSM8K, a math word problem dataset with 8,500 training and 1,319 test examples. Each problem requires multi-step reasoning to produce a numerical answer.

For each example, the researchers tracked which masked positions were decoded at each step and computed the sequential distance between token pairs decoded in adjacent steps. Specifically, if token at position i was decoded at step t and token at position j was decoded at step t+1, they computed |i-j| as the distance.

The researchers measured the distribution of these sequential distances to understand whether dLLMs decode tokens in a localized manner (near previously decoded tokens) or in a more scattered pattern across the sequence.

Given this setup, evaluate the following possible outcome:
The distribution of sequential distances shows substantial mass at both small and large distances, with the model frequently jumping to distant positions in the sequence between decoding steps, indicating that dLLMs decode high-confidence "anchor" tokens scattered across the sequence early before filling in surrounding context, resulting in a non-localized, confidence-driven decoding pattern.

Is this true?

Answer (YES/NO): NO